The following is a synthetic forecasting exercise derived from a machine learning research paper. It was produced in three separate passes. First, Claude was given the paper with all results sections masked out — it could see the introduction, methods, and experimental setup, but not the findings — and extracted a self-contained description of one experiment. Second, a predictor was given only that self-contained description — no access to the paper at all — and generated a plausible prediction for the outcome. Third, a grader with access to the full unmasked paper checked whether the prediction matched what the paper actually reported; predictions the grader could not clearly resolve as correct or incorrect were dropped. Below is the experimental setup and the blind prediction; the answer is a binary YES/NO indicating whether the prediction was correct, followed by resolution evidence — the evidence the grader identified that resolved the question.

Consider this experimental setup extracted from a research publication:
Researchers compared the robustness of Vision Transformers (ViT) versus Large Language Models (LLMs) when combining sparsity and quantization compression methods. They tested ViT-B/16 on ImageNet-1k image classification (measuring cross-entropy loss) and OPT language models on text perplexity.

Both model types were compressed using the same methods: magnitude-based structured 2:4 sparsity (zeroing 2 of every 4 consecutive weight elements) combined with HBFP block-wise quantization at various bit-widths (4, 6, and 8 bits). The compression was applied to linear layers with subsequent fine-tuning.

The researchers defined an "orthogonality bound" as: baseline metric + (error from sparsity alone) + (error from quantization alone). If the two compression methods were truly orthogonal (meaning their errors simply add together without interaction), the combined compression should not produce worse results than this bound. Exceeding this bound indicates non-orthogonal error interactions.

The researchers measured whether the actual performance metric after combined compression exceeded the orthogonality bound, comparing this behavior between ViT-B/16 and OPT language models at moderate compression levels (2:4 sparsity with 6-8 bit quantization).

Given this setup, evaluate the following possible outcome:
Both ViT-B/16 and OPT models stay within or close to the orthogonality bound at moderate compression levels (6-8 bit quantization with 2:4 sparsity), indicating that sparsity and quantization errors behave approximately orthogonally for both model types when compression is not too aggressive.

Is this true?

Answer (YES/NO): NO